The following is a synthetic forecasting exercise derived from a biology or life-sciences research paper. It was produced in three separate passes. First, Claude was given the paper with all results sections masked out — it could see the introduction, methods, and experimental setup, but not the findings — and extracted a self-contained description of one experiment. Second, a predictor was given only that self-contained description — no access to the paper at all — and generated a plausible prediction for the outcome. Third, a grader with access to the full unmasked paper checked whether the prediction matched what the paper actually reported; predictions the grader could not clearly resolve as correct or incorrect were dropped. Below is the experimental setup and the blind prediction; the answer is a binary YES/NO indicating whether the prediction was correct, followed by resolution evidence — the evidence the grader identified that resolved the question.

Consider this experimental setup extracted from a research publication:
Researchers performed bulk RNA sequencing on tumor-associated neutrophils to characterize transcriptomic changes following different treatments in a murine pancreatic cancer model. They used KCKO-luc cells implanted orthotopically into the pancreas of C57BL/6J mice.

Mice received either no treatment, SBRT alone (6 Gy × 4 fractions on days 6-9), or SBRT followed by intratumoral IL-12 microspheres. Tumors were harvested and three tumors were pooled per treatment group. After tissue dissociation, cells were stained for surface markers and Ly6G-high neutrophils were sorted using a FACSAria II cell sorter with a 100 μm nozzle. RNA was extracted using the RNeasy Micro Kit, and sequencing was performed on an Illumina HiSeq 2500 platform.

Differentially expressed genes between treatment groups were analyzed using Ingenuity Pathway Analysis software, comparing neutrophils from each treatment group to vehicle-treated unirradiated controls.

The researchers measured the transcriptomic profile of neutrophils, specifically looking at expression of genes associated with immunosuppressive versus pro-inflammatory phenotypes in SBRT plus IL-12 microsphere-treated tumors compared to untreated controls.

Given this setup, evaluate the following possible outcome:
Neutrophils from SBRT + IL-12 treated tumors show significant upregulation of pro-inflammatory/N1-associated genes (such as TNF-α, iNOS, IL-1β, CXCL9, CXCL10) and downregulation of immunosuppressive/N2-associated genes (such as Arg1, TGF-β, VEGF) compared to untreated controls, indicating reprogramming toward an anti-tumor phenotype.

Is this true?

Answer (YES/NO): NO